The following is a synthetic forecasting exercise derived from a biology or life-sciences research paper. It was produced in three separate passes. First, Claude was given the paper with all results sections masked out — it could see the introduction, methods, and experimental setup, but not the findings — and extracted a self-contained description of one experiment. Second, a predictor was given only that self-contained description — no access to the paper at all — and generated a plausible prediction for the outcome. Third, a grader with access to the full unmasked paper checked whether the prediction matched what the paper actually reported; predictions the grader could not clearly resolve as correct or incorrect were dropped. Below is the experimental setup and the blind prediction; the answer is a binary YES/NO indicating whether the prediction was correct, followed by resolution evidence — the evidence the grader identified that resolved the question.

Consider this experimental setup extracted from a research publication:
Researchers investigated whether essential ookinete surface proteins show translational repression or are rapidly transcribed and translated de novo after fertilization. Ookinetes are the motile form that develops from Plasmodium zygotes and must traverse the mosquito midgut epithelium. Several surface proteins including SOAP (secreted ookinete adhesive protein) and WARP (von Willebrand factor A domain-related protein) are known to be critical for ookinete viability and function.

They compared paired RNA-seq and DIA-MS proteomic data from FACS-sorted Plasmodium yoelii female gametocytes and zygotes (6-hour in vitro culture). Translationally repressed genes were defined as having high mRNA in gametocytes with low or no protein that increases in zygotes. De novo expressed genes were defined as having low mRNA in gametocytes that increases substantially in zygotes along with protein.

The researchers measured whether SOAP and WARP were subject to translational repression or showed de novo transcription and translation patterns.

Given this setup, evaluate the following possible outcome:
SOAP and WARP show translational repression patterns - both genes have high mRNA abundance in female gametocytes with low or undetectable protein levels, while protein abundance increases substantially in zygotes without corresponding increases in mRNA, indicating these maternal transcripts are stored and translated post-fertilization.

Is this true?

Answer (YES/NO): NO